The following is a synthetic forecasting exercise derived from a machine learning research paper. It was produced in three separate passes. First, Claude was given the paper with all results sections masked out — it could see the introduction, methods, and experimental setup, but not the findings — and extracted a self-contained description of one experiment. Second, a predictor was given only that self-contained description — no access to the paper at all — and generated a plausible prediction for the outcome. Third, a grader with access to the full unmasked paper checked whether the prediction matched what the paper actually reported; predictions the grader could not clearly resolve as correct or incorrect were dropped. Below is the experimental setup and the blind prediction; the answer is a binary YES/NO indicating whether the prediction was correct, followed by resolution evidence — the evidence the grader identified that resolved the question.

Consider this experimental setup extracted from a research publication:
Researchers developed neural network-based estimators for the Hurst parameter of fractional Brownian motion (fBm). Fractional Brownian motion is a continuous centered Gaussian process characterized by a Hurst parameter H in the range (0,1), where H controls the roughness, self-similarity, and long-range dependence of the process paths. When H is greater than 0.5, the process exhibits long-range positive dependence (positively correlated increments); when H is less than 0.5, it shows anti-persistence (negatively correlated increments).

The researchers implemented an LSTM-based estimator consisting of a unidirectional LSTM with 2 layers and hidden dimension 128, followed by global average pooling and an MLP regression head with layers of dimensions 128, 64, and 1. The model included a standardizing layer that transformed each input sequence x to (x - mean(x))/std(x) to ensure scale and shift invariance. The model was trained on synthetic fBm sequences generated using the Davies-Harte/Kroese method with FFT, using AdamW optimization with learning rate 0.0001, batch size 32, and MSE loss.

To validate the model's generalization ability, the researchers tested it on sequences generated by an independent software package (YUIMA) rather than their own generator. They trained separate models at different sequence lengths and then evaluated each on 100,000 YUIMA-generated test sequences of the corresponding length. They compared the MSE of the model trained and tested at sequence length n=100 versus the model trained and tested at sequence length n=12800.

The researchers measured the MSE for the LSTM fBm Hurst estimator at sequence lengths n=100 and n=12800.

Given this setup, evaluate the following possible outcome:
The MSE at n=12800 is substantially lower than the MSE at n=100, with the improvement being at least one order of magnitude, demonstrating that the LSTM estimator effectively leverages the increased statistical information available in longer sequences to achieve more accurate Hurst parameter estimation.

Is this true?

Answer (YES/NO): YES